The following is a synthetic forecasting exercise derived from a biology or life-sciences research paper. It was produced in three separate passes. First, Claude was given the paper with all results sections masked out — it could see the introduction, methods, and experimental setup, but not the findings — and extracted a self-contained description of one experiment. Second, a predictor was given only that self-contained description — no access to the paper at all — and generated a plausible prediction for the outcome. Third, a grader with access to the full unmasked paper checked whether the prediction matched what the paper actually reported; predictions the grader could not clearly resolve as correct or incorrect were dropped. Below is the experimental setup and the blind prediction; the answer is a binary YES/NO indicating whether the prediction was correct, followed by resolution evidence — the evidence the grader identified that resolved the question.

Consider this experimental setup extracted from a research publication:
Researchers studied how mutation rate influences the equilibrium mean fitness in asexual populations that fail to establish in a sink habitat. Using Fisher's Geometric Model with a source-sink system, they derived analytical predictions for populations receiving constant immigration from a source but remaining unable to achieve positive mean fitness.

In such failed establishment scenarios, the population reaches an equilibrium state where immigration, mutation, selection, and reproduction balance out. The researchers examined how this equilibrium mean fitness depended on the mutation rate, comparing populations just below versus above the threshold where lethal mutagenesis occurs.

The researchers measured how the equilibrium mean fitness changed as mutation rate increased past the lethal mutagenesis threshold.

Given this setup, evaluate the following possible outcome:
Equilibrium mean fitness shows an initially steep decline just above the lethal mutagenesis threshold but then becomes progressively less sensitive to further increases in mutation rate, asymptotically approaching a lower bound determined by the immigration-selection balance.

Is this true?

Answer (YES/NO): NO